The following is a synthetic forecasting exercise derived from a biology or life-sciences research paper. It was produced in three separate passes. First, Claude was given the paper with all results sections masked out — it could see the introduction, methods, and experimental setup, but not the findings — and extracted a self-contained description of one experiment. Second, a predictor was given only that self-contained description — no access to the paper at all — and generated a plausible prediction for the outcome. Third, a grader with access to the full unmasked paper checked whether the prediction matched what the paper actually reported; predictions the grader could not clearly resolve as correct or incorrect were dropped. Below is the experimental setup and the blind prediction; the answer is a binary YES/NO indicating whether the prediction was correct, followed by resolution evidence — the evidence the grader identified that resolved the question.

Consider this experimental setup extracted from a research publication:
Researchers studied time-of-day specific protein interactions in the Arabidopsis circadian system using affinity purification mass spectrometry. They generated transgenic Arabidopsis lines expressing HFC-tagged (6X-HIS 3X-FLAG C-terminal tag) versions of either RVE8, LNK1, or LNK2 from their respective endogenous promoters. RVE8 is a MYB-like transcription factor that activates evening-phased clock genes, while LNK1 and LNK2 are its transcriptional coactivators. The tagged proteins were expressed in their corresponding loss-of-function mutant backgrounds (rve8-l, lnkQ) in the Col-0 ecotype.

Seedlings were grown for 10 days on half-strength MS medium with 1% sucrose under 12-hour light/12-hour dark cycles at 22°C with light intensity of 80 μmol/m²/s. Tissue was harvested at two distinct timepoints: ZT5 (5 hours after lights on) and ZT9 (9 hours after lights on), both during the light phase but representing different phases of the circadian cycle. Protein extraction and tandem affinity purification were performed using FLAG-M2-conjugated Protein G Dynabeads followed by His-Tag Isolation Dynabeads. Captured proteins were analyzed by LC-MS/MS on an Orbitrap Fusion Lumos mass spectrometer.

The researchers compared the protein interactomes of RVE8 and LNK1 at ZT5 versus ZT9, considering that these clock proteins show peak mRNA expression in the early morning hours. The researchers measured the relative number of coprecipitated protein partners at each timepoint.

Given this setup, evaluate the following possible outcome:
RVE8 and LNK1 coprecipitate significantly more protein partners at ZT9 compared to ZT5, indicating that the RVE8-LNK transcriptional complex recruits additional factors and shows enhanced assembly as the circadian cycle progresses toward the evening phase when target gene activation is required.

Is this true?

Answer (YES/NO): YES